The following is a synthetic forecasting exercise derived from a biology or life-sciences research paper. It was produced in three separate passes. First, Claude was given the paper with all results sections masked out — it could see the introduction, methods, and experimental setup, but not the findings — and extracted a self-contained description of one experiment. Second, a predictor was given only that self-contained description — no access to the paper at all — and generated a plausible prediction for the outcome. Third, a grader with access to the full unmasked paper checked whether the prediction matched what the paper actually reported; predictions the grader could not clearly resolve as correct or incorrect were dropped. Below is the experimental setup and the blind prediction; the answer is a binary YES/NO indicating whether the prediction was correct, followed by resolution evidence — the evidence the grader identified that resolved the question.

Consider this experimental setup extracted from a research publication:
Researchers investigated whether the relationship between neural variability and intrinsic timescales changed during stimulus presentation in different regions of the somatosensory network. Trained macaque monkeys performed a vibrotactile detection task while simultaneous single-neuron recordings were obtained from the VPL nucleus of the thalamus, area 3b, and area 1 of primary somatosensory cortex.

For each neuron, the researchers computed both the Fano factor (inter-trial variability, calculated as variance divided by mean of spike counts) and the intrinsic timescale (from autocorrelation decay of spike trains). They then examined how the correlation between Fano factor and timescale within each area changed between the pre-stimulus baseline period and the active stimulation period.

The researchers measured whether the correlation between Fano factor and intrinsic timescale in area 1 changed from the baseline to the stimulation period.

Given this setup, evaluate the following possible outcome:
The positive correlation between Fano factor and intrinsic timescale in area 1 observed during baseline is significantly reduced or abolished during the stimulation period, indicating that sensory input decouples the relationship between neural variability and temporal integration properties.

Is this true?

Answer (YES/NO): YES